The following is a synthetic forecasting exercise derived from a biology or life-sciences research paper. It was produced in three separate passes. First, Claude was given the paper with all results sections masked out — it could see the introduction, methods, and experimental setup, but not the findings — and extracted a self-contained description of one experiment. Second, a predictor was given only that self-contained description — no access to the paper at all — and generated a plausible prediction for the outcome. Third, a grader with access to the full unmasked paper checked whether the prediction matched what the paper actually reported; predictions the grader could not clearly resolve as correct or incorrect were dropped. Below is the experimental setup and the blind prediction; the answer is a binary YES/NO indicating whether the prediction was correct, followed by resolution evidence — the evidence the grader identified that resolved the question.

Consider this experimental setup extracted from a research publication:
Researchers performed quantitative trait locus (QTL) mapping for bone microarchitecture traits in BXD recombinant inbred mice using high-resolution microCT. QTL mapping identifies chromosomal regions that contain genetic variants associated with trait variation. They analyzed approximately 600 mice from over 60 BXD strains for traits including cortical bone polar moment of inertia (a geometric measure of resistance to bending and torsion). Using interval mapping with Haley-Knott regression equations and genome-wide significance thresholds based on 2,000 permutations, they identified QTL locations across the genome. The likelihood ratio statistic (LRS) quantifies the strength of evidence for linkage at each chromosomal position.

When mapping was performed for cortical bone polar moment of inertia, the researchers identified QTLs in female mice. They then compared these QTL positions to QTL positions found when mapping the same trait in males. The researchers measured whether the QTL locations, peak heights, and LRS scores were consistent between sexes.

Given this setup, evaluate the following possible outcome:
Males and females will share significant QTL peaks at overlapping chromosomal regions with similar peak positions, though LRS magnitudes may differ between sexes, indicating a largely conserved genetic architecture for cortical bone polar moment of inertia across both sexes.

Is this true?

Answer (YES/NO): NO